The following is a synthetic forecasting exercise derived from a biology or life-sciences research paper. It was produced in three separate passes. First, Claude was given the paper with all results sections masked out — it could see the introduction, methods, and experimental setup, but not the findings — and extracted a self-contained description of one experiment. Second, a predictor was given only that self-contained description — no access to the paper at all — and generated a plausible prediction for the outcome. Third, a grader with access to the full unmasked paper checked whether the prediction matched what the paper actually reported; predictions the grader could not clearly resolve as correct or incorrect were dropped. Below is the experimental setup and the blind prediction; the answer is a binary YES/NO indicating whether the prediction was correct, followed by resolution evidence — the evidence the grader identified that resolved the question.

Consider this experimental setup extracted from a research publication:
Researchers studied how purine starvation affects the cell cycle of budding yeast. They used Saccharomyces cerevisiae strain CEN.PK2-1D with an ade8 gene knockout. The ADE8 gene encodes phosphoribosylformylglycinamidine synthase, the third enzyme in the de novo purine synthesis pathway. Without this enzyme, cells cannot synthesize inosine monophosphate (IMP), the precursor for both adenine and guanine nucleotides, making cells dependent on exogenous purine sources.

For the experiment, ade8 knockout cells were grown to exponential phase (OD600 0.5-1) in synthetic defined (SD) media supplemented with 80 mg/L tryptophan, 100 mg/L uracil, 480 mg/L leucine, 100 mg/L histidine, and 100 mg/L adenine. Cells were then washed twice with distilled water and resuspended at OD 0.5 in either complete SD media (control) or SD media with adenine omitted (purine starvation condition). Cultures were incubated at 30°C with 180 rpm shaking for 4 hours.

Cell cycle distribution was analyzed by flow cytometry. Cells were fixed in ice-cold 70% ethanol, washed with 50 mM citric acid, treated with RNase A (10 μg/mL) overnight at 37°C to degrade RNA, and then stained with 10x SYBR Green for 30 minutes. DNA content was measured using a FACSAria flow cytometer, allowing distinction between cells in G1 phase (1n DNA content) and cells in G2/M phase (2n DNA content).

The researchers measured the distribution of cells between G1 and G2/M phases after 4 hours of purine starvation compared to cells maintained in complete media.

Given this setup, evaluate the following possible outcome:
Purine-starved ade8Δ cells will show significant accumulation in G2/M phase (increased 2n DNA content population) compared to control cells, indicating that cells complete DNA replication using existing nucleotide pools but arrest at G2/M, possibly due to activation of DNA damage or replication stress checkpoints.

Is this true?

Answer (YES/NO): NO